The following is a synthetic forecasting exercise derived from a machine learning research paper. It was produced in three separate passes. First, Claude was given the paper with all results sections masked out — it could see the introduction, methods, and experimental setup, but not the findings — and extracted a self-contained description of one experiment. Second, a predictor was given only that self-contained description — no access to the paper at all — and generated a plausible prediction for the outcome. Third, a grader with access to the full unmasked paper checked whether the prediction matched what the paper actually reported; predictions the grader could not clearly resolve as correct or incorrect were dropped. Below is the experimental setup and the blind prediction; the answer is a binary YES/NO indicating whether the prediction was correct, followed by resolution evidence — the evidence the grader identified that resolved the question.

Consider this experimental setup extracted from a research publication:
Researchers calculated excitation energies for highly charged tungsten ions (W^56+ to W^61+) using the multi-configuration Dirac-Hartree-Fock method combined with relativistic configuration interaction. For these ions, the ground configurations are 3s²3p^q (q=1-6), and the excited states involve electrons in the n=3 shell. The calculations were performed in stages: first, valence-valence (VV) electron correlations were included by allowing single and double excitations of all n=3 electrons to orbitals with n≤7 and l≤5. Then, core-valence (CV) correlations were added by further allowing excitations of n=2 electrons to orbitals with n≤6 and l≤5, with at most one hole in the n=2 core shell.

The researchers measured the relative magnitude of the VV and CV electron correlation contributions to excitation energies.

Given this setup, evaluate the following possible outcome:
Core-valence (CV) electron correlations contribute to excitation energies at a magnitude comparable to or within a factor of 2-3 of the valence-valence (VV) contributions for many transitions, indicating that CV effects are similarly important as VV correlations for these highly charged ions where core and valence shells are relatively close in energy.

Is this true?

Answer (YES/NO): NO